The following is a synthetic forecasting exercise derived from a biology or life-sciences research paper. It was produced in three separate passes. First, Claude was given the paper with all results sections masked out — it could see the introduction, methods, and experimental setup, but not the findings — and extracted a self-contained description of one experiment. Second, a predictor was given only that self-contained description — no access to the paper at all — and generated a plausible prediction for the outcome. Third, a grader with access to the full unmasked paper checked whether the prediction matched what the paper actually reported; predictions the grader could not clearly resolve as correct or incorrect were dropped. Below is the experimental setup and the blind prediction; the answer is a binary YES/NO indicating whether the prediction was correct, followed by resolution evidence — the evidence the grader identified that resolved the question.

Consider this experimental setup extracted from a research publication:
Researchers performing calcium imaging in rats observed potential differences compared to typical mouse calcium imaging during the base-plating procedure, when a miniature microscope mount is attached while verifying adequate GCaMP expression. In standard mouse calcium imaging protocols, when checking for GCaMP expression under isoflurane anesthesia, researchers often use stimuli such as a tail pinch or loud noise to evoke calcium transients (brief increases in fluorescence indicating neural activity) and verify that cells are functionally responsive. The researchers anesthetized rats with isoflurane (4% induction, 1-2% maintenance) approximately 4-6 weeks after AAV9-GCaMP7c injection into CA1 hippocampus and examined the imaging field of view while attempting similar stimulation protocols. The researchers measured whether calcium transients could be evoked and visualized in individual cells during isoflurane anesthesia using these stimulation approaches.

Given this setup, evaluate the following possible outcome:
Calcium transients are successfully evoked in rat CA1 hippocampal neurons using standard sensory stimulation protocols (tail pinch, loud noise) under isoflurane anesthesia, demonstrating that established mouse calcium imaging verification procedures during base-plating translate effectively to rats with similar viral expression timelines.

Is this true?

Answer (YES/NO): NO